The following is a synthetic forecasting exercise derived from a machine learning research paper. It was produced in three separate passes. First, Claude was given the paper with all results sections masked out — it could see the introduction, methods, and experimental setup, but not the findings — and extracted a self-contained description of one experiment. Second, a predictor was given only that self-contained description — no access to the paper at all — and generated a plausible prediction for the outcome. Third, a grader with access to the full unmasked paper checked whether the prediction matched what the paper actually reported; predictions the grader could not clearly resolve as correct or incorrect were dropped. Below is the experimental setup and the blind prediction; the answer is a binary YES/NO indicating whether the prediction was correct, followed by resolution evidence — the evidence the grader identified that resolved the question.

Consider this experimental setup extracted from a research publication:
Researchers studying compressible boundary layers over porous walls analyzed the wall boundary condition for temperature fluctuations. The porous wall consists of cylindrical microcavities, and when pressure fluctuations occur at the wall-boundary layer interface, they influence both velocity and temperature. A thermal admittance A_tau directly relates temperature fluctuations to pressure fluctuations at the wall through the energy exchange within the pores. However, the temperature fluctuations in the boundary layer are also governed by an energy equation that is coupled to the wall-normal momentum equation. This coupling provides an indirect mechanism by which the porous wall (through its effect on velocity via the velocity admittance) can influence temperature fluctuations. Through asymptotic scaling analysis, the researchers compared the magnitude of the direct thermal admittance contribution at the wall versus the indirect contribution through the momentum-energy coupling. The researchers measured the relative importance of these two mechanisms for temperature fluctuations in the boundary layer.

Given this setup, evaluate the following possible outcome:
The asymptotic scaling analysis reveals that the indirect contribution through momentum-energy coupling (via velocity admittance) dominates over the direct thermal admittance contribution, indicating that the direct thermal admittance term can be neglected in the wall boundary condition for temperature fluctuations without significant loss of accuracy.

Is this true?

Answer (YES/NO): YES